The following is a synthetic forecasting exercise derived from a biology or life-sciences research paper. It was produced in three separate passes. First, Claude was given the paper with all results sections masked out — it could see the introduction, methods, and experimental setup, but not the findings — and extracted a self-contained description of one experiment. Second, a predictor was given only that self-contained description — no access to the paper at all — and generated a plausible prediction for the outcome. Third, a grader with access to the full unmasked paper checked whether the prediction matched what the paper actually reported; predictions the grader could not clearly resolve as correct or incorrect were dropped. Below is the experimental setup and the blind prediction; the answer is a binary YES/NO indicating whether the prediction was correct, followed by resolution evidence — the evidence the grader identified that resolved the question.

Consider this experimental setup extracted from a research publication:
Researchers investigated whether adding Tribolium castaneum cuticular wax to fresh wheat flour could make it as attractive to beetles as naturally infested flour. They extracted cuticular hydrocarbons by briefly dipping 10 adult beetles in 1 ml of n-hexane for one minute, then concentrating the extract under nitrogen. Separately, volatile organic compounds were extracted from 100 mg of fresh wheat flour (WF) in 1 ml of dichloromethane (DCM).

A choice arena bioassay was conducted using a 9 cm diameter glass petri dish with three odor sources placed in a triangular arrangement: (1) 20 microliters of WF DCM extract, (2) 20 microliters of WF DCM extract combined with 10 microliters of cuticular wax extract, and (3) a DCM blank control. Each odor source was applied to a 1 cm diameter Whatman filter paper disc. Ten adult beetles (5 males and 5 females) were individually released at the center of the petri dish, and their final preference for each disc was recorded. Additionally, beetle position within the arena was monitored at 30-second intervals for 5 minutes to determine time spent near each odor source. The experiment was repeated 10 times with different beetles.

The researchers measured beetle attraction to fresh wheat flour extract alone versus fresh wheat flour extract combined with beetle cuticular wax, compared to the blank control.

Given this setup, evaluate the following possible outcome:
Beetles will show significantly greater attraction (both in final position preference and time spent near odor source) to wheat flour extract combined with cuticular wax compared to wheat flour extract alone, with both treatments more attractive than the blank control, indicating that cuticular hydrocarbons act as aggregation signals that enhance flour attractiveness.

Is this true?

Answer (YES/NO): NO